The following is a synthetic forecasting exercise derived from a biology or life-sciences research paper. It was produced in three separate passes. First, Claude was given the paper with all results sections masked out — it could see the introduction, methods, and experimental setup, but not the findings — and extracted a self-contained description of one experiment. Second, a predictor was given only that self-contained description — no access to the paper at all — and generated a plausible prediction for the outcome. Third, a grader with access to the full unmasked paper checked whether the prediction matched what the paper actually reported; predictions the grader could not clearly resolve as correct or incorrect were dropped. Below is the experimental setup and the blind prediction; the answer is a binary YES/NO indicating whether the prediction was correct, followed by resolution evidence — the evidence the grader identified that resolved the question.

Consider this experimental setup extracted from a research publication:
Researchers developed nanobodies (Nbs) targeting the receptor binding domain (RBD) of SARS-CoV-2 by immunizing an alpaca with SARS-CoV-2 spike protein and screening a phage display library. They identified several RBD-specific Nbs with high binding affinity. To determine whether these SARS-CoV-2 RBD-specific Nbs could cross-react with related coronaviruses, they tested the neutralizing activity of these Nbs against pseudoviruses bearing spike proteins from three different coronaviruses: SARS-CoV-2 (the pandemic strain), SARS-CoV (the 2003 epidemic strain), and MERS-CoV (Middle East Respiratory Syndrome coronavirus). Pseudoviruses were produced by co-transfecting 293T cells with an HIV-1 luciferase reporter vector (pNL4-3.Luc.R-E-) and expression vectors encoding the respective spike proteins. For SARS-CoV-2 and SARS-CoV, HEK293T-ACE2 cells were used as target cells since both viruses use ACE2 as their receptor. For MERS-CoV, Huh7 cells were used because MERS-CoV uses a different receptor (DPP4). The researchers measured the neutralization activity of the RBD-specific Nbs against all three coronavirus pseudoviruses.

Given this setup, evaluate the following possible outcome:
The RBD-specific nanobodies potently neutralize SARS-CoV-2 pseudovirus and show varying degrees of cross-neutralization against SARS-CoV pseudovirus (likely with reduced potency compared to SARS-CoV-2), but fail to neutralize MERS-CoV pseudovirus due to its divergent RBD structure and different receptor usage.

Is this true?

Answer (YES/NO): NO